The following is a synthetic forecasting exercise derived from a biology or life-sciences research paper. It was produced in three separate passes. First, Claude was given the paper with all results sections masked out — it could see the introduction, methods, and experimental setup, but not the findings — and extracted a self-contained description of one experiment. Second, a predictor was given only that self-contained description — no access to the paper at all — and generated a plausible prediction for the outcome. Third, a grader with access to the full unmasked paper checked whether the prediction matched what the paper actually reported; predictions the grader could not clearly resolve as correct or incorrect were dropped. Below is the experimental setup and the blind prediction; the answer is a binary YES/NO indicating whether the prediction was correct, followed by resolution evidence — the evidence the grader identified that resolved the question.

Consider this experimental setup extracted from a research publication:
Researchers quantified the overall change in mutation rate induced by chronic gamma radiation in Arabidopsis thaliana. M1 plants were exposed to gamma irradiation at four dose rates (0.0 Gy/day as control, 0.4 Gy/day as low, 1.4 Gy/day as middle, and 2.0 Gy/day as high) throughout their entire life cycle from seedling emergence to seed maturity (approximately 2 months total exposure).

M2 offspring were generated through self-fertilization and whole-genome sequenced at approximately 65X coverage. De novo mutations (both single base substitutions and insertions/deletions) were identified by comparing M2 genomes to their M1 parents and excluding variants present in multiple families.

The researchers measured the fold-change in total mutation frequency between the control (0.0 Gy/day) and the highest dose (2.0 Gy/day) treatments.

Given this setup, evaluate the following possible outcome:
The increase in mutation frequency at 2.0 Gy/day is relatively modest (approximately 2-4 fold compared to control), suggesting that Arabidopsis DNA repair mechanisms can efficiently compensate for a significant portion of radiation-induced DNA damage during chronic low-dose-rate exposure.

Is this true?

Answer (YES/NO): NO